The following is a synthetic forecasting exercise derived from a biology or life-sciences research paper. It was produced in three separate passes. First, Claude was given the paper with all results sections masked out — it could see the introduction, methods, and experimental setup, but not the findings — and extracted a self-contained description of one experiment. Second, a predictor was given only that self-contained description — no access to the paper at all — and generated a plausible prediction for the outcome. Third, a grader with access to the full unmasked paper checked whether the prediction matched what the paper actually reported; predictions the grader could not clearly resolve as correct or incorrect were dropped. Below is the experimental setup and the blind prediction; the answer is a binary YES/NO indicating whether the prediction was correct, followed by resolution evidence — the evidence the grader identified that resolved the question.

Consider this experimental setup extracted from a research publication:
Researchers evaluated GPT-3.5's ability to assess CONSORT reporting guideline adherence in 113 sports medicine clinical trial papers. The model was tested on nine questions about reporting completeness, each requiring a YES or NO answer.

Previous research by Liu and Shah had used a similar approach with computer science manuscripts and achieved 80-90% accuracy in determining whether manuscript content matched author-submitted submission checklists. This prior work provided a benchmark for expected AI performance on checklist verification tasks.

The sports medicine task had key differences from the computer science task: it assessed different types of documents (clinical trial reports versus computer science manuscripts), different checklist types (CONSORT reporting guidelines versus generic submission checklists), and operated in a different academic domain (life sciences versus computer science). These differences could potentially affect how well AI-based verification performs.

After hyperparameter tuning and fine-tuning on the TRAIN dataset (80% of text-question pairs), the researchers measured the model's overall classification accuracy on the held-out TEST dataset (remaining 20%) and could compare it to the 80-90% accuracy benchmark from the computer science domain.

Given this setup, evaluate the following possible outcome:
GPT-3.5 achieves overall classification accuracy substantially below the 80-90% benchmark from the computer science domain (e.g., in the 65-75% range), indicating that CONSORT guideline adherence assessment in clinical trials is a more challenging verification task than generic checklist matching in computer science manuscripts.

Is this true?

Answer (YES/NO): NO